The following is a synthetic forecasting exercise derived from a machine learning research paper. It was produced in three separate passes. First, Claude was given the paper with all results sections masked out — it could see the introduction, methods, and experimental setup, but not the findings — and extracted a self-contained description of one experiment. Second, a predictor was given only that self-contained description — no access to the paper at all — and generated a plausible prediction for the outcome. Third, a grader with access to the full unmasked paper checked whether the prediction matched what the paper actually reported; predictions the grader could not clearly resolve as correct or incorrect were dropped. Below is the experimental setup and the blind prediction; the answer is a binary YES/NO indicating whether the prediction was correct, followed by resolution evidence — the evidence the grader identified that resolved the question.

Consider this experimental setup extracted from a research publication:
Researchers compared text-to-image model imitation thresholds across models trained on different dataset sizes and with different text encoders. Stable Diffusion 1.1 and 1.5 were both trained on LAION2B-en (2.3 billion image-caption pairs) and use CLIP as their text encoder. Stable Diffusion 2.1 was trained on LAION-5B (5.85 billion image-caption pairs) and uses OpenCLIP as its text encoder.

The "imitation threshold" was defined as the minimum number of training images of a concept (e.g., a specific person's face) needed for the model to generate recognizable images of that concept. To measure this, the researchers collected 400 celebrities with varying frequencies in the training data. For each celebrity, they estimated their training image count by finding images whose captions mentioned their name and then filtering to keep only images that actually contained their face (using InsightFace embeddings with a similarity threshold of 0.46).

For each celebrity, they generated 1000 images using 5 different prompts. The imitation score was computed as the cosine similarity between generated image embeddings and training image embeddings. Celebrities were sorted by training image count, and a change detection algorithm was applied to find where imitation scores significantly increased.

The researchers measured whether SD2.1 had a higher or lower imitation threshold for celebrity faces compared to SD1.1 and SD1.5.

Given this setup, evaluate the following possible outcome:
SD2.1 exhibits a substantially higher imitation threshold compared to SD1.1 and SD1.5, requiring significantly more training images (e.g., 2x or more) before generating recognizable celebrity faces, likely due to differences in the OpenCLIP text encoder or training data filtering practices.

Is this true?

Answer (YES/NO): NO